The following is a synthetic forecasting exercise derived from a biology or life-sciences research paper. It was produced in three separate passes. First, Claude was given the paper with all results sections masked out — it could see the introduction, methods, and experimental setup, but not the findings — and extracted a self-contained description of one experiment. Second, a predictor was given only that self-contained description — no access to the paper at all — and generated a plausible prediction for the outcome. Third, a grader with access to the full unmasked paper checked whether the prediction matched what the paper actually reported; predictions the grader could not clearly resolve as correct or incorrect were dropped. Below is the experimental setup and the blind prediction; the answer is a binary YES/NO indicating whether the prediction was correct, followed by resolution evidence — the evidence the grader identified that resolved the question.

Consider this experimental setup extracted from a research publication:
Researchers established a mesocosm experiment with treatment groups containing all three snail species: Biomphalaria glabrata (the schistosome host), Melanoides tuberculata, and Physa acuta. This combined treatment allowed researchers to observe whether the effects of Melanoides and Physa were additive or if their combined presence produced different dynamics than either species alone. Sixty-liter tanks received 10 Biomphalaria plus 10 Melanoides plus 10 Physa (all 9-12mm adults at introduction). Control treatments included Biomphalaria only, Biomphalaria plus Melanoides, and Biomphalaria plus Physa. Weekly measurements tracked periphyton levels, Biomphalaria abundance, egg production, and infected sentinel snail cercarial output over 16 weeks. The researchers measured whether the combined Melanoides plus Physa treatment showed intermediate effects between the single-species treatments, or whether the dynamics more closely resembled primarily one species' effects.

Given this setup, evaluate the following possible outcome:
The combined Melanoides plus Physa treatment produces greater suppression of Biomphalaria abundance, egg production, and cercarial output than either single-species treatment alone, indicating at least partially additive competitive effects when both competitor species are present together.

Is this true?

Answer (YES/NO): NO